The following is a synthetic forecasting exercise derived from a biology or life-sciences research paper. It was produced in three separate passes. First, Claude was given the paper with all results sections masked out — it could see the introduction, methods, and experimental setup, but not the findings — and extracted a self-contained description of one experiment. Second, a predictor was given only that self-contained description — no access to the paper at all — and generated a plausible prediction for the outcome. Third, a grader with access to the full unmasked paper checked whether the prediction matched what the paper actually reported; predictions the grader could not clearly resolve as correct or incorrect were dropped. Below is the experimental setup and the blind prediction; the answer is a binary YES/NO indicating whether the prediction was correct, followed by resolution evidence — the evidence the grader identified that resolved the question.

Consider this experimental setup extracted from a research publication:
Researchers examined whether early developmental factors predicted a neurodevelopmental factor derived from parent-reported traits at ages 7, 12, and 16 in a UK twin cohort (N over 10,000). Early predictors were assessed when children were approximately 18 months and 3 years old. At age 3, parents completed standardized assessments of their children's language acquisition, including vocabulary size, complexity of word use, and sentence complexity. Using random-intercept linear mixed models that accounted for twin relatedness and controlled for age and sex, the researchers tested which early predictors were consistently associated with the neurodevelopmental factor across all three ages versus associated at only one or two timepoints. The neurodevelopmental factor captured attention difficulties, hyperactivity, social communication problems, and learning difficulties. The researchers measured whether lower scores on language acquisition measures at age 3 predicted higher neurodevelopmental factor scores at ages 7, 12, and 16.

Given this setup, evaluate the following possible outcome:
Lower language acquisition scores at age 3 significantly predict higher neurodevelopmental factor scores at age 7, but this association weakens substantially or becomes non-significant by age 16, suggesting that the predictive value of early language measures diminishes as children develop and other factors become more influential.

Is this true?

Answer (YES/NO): NO